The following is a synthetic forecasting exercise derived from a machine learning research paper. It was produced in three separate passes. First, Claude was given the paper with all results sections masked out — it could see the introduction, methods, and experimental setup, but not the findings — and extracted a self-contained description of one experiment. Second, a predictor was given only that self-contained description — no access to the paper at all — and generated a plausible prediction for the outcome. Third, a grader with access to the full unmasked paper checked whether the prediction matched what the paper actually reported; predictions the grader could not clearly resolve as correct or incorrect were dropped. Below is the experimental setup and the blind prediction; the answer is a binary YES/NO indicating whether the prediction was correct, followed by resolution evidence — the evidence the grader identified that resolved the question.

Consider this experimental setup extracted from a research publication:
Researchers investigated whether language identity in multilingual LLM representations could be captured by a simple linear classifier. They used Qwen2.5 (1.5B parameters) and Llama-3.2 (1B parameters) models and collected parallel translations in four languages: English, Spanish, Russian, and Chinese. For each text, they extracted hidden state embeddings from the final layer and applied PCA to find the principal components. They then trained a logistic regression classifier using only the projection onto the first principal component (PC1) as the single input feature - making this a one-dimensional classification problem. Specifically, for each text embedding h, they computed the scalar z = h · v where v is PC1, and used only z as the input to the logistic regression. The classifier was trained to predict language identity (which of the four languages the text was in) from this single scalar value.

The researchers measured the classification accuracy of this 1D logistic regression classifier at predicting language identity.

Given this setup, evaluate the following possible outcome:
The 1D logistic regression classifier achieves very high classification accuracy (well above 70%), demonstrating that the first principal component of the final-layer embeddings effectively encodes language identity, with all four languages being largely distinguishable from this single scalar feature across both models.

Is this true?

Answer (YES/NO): NO